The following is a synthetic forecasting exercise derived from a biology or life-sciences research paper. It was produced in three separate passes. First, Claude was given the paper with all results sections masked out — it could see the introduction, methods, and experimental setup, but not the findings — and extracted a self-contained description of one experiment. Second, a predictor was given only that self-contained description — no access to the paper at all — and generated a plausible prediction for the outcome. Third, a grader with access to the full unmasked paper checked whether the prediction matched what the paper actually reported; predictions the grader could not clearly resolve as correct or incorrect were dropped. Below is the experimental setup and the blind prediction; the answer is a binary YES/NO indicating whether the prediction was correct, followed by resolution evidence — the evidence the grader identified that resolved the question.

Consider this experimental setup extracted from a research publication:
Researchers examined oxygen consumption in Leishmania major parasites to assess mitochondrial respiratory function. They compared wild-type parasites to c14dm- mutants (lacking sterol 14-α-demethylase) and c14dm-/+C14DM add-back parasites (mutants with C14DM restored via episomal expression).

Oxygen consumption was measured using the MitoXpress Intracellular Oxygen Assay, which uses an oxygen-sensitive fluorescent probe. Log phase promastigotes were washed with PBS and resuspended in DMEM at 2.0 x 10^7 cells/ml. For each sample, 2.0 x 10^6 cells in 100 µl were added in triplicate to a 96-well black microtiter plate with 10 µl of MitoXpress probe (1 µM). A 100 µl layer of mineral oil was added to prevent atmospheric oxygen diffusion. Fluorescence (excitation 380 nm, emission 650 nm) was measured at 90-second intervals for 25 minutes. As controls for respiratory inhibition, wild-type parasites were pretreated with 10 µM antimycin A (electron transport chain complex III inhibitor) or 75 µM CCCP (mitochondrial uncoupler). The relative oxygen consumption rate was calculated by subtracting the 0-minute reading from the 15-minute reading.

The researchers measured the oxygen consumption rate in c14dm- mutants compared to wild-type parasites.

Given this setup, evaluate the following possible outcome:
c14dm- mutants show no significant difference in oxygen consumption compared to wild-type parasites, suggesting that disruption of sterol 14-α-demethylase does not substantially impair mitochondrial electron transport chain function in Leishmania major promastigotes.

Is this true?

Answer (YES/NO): NO